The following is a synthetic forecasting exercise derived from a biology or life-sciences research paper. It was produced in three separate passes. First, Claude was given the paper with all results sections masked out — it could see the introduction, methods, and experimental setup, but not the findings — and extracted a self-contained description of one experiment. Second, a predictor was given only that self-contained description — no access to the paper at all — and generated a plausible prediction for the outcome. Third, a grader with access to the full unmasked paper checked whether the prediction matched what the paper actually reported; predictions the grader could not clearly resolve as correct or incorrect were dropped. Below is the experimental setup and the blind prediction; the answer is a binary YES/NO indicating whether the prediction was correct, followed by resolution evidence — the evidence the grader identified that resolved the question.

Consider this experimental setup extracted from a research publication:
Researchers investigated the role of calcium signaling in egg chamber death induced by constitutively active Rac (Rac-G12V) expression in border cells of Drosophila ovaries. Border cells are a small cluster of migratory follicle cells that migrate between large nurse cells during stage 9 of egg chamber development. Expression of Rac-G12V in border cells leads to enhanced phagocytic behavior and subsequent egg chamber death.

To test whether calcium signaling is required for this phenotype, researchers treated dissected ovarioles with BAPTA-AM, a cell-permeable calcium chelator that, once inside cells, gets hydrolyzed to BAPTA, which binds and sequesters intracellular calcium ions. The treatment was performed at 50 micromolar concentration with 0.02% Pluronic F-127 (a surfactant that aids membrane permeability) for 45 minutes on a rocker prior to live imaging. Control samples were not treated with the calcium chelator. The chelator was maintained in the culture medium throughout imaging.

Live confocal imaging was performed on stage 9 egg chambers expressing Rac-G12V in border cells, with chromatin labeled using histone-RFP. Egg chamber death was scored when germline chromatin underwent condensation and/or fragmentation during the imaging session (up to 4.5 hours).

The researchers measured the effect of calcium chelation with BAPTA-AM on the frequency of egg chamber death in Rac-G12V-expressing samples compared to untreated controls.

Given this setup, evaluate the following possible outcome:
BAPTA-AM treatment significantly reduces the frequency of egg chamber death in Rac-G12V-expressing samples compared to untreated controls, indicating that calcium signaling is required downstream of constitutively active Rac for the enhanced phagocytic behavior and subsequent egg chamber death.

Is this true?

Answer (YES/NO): NO